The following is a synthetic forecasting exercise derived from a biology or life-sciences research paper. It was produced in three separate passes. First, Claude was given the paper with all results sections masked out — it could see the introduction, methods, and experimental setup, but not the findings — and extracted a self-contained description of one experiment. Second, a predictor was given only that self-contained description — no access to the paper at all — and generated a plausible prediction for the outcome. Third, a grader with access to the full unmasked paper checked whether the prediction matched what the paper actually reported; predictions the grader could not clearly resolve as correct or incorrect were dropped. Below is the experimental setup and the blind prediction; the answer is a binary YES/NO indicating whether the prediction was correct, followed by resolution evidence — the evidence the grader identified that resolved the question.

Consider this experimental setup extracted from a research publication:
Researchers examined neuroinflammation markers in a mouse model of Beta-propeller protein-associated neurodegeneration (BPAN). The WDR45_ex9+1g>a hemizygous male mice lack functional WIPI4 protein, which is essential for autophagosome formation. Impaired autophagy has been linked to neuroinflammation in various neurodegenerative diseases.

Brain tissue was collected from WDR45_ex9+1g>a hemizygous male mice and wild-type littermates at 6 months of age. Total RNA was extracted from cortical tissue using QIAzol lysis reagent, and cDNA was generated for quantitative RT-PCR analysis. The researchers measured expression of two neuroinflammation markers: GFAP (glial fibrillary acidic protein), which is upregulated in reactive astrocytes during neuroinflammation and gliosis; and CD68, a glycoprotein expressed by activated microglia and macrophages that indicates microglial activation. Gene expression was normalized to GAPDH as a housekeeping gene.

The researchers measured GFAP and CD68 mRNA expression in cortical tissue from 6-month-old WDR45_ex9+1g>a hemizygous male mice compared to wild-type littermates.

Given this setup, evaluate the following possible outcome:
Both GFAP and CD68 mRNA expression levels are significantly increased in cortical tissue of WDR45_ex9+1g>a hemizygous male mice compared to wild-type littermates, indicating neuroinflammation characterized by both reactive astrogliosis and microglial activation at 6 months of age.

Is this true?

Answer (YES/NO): NO